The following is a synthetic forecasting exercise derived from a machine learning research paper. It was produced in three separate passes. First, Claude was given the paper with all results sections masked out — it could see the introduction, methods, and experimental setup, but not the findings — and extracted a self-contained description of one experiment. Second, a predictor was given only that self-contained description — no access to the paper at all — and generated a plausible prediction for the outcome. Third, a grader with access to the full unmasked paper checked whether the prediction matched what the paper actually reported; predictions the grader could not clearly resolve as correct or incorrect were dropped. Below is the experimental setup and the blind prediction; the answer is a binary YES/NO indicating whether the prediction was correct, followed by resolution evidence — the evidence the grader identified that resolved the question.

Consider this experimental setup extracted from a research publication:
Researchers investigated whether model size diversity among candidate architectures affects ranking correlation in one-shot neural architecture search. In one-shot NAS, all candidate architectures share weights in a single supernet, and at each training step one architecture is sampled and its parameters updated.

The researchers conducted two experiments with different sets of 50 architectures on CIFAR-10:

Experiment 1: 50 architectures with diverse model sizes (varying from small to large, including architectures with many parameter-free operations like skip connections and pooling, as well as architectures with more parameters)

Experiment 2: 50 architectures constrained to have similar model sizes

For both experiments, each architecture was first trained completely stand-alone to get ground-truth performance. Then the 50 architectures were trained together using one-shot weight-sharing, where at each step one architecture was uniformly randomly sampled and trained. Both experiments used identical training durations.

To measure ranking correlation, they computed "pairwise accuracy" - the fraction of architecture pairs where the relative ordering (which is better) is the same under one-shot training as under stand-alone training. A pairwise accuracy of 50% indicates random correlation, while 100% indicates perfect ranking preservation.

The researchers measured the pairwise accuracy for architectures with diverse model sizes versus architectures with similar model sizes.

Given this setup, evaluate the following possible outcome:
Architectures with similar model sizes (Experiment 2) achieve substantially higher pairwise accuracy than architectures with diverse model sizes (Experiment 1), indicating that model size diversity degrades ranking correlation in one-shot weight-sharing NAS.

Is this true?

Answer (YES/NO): YES